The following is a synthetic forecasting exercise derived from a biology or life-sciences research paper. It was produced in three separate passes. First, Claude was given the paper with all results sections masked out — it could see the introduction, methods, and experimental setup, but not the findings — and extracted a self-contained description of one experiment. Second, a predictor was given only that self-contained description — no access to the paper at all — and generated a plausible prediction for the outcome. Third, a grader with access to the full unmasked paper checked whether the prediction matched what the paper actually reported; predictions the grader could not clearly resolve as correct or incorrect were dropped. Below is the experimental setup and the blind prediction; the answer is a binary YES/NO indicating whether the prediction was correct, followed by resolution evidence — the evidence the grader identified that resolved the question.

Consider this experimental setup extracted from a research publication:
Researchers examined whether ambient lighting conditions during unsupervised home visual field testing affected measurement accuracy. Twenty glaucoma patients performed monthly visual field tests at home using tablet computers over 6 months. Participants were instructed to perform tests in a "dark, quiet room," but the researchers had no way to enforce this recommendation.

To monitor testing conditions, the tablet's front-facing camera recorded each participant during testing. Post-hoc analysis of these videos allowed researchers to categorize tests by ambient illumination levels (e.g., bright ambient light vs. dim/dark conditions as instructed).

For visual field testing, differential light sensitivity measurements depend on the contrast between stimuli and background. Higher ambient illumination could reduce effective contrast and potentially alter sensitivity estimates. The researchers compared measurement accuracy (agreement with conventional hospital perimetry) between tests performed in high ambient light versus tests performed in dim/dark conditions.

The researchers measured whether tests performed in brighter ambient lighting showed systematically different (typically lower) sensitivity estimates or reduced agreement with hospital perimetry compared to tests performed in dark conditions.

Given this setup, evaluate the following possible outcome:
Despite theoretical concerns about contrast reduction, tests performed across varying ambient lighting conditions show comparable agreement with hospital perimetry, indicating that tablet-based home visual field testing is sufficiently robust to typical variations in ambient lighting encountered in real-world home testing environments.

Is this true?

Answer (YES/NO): YES